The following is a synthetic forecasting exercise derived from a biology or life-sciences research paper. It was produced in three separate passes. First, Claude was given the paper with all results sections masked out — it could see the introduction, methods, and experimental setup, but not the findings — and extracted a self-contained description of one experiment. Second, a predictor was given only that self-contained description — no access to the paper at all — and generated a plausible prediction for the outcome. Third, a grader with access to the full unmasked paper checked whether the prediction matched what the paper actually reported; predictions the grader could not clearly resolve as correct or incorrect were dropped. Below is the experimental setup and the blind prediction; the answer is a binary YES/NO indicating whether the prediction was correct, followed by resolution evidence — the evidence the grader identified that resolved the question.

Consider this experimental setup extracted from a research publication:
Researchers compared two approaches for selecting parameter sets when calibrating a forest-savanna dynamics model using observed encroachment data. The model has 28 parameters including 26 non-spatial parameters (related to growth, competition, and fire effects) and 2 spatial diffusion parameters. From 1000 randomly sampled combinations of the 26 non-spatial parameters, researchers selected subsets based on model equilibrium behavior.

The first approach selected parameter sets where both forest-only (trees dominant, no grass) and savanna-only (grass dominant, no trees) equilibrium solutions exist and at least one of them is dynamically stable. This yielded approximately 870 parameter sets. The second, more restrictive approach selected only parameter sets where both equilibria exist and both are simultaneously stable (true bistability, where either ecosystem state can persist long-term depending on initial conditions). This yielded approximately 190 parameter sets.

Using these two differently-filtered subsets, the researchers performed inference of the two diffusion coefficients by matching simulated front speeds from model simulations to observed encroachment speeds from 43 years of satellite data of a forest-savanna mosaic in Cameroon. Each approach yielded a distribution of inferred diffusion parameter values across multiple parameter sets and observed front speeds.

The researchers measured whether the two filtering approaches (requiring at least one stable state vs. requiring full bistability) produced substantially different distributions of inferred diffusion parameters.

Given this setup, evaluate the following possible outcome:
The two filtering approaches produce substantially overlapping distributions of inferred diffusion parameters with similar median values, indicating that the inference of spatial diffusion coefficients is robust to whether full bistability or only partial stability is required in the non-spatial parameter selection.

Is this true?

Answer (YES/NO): YES